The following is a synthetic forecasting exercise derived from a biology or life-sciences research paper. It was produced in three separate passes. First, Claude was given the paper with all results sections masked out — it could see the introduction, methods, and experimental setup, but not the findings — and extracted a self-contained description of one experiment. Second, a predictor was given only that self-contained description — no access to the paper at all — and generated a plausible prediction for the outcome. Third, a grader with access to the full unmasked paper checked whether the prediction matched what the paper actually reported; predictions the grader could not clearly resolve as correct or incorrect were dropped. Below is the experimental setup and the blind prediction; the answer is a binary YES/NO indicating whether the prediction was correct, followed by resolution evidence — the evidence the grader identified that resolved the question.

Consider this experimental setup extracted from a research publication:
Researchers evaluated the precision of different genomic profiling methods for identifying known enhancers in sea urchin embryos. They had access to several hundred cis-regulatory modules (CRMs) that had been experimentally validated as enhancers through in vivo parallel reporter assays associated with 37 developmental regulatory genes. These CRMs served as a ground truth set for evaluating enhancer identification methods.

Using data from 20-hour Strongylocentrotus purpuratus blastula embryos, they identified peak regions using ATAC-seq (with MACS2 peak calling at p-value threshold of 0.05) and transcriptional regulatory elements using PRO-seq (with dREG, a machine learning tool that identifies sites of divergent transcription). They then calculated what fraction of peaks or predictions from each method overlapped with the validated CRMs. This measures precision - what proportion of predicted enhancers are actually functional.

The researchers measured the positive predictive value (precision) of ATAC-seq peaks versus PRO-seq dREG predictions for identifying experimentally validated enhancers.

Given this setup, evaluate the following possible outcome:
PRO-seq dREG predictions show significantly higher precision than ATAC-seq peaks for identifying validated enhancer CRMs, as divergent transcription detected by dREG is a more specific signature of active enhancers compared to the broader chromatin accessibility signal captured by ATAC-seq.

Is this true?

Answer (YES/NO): YES